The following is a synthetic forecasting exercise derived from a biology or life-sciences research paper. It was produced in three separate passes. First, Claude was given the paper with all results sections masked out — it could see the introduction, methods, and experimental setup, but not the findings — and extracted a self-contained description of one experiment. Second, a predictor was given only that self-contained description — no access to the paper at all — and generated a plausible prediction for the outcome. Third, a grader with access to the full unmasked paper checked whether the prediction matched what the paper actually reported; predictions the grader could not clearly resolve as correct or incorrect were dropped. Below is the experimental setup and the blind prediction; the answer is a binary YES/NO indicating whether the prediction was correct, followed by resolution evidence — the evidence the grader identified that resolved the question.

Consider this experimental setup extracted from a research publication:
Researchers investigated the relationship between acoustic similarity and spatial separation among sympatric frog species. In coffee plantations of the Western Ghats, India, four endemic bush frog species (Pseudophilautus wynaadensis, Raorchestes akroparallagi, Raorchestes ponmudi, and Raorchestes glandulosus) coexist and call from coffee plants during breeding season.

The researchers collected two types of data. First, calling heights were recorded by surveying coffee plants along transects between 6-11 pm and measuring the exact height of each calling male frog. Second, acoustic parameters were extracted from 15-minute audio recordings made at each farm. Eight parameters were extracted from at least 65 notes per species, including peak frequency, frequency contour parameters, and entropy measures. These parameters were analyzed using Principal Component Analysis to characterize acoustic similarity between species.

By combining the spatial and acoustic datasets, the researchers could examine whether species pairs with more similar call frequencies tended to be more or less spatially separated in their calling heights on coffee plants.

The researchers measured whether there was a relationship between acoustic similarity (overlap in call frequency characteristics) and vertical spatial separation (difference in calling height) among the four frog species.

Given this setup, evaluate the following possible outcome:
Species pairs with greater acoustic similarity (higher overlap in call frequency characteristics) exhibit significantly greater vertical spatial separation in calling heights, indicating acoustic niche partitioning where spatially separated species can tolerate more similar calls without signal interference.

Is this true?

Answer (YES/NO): YES